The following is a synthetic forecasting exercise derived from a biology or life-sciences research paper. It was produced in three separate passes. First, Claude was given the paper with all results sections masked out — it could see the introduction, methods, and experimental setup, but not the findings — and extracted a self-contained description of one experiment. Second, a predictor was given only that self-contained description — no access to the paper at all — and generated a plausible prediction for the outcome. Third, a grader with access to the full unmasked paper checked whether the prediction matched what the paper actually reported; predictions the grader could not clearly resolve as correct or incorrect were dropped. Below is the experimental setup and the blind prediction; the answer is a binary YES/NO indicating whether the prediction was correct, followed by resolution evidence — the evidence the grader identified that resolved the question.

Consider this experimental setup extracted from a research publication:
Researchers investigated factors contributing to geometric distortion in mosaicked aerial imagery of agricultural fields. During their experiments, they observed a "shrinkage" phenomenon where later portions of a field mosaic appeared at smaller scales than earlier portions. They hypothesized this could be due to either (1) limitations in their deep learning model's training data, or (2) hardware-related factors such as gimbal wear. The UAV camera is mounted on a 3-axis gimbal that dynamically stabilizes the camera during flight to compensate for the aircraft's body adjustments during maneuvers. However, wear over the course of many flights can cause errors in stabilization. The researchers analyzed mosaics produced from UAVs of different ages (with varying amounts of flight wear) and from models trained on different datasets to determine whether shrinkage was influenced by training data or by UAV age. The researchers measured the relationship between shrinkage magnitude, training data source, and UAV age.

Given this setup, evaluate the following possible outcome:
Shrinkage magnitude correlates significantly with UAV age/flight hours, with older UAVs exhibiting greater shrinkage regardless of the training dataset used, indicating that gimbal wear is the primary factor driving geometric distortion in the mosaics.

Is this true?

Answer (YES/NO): YES